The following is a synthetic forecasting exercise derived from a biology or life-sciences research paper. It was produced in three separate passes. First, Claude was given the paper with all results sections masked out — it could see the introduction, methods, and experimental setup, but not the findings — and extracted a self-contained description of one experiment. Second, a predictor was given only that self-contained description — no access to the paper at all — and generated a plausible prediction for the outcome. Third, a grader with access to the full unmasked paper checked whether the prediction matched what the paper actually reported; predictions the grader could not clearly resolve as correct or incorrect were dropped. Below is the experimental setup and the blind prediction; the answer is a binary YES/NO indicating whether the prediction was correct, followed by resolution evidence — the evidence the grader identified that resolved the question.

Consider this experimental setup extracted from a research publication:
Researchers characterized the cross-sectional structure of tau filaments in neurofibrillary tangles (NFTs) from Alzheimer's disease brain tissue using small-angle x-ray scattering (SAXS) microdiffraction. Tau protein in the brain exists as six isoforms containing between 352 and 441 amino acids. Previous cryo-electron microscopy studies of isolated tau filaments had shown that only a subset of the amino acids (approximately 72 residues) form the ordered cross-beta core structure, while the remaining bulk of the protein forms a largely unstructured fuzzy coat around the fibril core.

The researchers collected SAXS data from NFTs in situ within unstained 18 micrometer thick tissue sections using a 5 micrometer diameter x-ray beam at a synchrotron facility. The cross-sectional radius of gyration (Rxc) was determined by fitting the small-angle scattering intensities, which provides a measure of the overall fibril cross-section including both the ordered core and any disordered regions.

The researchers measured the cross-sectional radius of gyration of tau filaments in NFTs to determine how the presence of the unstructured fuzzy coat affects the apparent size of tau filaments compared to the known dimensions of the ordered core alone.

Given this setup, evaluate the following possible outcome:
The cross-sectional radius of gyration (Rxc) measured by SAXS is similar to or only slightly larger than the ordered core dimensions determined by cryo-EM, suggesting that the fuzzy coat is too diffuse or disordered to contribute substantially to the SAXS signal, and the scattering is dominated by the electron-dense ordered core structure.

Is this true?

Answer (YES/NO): NO